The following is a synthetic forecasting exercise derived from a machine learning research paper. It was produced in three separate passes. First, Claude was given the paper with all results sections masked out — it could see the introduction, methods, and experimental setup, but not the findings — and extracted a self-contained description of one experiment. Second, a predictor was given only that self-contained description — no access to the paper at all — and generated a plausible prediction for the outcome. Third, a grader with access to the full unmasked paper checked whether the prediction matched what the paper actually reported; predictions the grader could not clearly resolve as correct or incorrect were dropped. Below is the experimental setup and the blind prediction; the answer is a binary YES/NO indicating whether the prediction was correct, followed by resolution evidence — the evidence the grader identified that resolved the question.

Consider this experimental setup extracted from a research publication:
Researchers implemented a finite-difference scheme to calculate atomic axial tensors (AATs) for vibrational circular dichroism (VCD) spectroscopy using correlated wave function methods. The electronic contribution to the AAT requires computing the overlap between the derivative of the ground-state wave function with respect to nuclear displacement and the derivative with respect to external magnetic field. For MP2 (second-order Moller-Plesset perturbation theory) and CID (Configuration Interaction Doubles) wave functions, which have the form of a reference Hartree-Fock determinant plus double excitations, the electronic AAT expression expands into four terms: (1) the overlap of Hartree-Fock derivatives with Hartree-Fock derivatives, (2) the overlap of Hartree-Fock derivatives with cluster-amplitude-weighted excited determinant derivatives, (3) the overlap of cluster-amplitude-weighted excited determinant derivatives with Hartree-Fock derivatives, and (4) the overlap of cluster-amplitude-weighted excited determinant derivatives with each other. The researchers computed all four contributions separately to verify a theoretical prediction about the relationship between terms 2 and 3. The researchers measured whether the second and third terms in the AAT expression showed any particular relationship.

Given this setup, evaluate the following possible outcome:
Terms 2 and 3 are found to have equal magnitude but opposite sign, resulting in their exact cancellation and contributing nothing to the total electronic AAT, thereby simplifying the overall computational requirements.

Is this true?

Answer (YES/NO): YES